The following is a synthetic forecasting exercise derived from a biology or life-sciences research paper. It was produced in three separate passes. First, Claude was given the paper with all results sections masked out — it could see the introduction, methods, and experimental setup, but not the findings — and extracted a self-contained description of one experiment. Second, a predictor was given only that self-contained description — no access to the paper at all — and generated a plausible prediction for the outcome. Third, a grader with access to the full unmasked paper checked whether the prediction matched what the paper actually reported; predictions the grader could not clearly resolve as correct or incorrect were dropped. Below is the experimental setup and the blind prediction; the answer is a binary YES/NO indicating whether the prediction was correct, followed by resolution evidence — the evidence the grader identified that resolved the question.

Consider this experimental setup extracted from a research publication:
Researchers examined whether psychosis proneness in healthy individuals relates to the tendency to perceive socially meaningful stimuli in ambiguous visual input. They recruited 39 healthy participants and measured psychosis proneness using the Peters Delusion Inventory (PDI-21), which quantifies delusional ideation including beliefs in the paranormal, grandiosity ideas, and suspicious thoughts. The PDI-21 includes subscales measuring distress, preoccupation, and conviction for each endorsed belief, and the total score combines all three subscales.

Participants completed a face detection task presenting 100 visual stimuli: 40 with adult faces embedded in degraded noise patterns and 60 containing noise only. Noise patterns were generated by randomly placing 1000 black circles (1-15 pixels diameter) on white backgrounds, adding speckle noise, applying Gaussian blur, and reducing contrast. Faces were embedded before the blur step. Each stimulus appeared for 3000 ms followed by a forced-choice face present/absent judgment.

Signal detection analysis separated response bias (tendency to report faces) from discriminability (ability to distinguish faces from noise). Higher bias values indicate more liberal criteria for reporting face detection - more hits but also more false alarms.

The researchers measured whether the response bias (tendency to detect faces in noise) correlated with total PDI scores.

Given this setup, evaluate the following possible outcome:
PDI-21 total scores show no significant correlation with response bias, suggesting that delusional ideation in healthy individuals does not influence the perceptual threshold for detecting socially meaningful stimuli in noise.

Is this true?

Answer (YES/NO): NO